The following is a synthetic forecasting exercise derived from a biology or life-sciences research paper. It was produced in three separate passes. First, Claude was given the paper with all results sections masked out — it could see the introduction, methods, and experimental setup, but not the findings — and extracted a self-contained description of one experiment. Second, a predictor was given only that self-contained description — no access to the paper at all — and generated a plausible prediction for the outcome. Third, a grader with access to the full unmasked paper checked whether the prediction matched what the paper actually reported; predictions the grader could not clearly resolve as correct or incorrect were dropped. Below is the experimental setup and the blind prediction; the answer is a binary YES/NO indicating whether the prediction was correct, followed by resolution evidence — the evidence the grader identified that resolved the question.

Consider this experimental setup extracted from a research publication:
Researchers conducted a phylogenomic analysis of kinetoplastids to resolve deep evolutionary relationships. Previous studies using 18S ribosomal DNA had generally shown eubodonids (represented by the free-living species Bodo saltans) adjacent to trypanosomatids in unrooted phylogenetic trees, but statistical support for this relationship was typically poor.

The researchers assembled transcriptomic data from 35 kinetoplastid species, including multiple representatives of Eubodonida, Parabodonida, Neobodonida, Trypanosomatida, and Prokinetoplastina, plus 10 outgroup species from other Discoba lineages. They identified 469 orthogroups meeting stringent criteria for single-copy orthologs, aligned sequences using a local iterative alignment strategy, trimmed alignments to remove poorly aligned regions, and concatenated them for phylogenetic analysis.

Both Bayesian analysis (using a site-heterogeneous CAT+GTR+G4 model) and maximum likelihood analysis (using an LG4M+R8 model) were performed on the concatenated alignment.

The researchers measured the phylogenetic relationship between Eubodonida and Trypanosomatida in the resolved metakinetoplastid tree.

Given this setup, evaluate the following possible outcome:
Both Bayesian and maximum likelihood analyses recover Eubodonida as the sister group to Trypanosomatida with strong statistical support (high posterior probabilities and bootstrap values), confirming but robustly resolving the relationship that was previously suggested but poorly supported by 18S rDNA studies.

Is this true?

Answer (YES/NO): YES